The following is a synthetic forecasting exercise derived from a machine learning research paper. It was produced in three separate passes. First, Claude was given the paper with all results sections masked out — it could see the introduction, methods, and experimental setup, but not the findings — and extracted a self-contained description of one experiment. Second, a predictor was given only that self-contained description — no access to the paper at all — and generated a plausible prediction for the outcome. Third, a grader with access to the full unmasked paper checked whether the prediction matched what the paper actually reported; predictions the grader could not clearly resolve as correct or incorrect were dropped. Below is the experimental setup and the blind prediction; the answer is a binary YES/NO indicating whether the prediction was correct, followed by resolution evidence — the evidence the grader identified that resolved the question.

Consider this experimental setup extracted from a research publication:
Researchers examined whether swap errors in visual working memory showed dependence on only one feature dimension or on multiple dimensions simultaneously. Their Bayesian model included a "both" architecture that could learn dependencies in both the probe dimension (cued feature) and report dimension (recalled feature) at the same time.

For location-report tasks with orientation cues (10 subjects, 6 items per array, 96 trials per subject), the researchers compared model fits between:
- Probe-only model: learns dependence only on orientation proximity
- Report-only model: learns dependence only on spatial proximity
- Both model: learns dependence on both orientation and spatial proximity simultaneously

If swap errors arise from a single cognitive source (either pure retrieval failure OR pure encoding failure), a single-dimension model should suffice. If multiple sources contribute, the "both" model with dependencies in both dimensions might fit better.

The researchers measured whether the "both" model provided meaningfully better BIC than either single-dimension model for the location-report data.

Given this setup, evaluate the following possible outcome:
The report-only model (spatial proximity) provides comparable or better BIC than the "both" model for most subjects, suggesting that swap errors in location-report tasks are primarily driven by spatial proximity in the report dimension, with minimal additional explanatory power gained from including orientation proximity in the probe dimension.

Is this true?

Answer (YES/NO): NO